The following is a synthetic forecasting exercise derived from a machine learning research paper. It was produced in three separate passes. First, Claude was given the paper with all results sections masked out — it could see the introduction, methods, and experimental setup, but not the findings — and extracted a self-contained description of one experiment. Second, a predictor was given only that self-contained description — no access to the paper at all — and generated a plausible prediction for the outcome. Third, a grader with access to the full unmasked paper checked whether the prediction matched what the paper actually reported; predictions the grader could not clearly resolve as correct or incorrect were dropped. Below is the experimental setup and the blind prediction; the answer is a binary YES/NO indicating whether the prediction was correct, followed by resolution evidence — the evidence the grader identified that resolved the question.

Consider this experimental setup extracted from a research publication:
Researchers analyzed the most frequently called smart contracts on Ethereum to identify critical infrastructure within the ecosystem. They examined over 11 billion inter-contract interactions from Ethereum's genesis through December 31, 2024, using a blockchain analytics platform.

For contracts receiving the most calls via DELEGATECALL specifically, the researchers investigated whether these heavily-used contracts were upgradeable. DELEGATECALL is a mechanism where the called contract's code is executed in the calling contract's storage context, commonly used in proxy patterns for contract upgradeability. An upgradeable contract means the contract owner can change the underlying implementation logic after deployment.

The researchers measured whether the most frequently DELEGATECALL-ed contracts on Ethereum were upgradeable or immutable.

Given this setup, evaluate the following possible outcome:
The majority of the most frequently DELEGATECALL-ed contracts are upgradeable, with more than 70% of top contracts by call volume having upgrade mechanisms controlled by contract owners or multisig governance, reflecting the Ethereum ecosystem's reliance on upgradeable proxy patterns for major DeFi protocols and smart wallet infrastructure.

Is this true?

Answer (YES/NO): NO